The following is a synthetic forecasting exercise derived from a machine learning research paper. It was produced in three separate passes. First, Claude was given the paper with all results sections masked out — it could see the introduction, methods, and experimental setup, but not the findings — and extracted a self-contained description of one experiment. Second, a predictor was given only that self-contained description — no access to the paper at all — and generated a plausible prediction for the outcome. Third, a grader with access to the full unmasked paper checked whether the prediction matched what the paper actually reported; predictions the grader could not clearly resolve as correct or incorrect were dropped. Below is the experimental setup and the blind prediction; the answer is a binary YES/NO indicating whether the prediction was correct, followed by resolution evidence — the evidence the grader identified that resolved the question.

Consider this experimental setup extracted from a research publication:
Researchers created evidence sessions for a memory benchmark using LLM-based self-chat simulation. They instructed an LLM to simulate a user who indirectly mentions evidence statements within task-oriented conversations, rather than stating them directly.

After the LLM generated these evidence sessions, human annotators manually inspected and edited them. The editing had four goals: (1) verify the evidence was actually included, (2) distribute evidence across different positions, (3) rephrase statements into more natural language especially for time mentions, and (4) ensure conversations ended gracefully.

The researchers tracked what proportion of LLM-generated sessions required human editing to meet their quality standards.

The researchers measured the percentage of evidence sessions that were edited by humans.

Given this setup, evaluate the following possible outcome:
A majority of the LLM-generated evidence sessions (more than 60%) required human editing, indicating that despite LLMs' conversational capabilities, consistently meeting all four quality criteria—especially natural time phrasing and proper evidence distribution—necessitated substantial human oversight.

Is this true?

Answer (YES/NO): YES